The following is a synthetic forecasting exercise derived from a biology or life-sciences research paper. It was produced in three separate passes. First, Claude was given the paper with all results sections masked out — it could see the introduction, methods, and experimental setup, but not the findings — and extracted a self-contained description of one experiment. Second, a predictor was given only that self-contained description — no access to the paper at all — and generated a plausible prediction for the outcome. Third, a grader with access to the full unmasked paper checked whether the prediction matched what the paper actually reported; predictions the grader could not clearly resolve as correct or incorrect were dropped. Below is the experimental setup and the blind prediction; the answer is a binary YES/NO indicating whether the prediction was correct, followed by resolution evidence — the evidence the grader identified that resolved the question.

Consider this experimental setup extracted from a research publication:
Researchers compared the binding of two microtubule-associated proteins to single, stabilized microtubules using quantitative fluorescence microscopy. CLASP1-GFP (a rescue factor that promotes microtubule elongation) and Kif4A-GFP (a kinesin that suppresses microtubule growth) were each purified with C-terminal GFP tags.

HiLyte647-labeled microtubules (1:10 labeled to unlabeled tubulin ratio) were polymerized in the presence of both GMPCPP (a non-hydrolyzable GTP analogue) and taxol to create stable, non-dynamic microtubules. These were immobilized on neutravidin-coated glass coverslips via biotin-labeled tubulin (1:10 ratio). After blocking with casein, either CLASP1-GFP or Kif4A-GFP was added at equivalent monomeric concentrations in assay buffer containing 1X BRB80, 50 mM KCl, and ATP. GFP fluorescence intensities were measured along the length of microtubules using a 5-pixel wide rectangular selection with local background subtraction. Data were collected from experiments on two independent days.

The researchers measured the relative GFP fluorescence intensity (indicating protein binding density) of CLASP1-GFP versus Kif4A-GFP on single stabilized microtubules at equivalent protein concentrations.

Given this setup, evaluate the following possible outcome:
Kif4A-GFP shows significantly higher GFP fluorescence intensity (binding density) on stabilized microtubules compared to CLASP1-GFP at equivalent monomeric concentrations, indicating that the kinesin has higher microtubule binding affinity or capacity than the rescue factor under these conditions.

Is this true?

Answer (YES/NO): YES